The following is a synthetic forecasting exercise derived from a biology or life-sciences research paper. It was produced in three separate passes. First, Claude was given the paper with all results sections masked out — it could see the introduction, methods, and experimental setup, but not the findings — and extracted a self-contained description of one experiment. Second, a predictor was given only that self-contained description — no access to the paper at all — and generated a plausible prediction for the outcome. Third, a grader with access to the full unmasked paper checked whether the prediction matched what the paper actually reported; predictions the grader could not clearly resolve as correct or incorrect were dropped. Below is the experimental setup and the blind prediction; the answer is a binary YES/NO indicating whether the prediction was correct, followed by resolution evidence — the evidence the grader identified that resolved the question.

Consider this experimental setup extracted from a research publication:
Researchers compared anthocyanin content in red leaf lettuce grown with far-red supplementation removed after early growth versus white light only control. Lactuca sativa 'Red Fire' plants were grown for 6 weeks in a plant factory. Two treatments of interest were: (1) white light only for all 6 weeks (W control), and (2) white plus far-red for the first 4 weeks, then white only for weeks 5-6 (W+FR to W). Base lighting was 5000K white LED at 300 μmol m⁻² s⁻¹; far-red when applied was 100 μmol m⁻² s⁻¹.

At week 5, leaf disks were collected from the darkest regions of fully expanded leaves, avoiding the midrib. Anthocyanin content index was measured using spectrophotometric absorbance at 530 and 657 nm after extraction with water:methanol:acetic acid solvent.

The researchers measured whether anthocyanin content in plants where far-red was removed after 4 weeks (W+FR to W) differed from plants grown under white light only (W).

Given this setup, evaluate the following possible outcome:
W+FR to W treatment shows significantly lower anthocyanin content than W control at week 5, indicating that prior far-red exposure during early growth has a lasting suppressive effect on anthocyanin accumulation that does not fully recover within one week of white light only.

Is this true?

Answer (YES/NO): NO